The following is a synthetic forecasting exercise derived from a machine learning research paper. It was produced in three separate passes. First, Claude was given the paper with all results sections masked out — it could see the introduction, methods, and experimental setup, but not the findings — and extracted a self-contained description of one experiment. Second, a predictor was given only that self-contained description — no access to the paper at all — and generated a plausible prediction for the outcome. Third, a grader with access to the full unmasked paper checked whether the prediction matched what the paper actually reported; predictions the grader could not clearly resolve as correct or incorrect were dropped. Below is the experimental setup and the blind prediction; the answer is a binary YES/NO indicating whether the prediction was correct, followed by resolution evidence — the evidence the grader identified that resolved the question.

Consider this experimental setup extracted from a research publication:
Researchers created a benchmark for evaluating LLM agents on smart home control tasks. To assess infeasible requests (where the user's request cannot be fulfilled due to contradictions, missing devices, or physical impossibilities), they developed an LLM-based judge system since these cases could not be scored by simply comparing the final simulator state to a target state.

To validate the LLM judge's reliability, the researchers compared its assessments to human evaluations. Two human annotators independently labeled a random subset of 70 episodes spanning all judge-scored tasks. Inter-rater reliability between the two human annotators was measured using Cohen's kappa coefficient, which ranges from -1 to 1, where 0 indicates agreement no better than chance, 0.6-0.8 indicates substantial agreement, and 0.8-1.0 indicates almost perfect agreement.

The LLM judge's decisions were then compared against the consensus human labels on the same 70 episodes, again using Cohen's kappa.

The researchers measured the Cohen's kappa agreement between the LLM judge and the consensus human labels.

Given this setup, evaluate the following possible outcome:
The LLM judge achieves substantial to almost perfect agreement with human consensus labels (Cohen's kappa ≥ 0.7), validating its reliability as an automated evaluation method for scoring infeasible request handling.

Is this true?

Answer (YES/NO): YES